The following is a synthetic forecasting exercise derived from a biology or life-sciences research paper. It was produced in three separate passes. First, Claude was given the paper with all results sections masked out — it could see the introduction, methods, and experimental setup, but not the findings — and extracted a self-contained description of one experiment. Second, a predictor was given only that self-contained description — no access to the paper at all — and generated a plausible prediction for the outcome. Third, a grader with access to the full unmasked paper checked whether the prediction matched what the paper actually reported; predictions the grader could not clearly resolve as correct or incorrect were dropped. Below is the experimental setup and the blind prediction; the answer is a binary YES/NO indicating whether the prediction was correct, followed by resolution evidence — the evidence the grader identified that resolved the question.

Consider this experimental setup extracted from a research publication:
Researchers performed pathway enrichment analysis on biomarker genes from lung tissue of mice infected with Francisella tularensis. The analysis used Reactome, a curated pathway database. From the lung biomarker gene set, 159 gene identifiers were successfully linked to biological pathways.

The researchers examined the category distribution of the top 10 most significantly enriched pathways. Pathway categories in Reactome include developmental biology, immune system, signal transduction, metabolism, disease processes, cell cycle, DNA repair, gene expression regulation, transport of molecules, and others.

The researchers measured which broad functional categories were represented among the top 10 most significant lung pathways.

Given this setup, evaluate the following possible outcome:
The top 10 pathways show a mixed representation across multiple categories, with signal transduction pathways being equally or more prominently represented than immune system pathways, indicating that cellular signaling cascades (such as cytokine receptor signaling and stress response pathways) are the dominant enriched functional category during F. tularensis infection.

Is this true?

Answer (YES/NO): NO